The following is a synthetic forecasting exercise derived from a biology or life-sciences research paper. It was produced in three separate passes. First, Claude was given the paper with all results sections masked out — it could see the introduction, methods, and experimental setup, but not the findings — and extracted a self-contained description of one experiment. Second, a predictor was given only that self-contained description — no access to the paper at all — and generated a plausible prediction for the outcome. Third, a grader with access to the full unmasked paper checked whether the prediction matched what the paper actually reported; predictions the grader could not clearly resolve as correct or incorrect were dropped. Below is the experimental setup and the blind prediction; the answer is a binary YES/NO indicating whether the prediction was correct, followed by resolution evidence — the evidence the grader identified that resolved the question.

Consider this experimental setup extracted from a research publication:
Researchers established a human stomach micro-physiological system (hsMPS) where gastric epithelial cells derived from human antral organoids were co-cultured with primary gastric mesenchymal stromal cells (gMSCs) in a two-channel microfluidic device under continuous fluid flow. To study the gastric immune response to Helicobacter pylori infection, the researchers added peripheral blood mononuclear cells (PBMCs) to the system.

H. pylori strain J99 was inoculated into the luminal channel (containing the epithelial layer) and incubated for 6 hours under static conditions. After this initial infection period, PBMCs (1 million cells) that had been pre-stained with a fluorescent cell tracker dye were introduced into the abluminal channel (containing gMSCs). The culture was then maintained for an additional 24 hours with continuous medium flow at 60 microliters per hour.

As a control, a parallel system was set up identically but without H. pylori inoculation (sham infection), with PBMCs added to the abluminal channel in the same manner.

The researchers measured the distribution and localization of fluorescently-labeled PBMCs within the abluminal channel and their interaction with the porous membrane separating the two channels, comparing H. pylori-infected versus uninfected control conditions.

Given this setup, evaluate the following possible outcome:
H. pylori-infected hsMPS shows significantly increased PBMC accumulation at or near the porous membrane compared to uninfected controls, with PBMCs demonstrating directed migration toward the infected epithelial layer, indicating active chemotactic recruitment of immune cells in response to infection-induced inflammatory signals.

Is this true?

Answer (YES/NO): YES